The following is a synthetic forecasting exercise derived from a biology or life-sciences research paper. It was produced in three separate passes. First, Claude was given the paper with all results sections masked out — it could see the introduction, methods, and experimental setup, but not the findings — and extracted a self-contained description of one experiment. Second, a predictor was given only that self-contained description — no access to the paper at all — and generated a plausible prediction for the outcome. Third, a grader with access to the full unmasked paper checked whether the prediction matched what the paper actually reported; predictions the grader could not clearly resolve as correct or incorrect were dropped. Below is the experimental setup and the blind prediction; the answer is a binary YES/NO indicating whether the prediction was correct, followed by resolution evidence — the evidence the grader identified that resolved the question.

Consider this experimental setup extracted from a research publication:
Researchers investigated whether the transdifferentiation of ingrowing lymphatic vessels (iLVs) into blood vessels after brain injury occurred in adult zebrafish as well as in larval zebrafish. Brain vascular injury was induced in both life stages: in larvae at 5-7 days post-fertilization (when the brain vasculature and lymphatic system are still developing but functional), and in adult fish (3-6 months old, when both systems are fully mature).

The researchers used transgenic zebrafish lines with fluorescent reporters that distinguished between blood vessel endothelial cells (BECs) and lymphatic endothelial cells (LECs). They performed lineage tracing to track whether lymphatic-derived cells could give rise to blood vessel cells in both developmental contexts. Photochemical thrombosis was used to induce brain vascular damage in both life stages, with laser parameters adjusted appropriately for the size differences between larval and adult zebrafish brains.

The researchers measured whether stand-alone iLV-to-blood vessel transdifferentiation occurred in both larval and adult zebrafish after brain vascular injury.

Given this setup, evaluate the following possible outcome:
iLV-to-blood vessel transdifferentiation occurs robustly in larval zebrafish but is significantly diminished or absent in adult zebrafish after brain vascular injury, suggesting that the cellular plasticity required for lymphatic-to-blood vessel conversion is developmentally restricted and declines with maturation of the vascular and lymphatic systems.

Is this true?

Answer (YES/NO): NO